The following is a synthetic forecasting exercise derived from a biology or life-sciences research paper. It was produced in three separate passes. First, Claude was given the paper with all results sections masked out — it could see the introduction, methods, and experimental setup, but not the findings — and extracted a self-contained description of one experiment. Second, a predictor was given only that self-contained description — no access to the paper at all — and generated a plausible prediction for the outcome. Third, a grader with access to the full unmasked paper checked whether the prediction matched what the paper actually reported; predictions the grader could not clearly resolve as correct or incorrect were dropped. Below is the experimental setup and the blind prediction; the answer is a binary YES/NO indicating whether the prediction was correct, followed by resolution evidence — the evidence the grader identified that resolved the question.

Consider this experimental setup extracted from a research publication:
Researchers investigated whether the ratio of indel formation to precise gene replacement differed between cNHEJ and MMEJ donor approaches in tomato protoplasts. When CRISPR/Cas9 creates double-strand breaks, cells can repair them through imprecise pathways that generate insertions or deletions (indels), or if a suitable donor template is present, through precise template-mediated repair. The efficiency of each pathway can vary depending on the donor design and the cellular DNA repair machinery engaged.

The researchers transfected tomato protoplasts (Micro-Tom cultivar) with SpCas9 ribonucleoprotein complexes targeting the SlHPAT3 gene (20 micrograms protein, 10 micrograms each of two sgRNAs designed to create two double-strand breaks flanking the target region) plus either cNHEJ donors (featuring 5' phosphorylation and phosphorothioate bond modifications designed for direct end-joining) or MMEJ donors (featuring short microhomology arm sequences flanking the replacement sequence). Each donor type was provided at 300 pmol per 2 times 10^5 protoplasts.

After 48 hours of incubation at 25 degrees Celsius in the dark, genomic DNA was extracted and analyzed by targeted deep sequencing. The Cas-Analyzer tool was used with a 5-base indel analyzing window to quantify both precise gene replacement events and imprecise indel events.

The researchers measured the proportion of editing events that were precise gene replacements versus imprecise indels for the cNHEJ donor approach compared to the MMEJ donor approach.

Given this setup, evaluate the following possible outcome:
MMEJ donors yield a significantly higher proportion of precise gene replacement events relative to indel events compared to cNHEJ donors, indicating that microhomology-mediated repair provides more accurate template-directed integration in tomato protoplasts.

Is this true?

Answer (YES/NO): YES